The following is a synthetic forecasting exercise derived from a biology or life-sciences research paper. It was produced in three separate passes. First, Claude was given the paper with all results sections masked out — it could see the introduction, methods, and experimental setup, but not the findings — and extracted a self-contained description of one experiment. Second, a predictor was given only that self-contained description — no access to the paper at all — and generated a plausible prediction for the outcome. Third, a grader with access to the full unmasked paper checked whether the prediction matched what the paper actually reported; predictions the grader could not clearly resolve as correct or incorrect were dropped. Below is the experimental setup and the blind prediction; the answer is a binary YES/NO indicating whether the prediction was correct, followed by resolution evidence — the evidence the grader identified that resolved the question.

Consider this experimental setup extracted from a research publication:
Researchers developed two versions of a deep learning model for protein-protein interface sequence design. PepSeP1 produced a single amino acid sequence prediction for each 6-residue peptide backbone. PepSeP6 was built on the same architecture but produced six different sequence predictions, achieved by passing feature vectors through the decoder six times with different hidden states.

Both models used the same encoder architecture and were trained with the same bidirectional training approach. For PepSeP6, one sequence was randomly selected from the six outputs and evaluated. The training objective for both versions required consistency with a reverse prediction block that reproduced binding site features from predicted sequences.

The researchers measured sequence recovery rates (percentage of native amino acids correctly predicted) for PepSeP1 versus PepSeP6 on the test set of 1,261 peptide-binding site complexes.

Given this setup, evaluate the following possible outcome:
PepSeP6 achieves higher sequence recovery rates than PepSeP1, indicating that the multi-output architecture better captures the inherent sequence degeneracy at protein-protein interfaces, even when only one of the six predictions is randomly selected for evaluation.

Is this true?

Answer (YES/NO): NO